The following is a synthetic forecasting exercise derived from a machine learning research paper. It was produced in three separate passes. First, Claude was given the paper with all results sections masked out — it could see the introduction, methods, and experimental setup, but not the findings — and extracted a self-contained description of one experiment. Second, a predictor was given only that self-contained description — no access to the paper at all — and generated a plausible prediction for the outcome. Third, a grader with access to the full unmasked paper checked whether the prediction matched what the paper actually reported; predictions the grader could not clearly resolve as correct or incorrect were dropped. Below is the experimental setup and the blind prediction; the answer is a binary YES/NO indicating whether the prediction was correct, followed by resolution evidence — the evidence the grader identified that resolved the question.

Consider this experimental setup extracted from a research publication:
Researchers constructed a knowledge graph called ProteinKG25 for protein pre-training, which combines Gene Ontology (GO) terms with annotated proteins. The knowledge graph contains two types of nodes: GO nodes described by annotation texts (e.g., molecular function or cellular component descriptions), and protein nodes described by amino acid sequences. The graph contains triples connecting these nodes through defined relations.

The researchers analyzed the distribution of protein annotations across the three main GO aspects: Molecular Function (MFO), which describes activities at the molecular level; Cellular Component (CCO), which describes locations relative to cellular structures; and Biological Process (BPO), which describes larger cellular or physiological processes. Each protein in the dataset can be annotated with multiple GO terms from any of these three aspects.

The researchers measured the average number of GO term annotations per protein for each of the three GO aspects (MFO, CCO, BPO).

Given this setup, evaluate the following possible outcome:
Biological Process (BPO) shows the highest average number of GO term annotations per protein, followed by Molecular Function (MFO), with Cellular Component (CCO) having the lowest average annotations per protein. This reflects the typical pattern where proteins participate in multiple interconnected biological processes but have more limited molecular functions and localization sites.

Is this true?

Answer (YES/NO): NO